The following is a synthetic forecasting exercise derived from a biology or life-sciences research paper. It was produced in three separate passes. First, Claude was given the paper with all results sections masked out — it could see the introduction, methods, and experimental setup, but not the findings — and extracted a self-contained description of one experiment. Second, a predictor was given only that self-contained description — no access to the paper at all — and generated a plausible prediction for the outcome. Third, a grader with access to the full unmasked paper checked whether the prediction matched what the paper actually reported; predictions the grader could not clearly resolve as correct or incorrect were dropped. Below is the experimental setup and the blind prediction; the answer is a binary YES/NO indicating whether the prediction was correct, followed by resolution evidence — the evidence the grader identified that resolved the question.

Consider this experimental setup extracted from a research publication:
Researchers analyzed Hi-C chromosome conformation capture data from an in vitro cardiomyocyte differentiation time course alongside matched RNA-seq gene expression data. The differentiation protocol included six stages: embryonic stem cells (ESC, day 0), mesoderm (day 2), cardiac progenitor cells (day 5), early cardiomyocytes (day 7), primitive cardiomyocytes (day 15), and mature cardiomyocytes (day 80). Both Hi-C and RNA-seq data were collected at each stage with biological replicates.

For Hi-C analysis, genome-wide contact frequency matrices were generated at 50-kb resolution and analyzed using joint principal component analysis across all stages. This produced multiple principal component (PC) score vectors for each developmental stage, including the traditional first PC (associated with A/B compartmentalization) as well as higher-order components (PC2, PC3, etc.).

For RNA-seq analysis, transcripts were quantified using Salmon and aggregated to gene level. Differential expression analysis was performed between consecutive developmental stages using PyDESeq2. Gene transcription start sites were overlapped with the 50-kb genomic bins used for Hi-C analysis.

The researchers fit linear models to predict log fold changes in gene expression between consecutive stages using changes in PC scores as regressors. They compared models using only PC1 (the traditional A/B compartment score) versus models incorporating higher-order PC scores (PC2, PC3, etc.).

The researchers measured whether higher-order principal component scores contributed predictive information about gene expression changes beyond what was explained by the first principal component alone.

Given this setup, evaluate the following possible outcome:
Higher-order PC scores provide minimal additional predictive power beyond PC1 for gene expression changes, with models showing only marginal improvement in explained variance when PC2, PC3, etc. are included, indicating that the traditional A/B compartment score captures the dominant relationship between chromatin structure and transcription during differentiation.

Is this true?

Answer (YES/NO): NO